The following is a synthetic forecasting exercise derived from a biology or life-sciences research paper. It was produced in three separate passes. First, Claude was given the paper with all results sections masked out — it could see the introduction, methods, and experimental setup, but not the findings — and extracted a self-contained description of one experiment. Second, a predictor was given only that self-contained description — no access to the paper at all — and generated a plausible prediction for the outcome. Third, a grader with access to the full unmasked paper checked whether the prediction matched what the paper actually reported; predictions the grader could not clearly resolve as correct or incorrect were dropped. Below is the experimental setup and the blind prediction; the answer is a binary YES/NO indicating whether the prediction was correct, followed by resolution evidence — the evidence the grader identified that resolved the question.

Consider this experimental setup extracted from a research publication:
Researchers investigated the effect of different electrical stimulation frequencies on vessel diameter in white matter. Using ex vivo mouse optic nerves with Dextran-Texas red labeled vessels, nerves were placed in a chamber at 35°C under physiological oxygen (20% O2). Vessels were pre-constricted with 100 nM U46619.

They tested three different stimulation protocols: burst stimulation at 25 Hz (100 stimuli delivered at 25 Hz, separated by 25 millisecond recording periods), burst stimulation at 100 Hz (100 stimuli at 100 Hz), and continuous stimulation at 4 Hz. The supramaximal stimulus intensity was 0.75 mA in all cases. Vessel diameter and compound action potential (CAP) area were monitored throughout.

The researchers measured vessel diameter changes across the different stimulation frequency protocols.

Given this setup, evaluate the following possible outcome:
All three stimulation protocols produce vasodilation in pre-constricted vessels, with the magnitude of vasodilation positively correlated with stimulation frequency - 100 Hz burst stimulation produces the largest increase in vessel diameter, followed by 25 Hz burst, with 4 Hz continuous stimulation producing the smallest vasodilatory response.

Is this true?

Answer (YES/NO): NO